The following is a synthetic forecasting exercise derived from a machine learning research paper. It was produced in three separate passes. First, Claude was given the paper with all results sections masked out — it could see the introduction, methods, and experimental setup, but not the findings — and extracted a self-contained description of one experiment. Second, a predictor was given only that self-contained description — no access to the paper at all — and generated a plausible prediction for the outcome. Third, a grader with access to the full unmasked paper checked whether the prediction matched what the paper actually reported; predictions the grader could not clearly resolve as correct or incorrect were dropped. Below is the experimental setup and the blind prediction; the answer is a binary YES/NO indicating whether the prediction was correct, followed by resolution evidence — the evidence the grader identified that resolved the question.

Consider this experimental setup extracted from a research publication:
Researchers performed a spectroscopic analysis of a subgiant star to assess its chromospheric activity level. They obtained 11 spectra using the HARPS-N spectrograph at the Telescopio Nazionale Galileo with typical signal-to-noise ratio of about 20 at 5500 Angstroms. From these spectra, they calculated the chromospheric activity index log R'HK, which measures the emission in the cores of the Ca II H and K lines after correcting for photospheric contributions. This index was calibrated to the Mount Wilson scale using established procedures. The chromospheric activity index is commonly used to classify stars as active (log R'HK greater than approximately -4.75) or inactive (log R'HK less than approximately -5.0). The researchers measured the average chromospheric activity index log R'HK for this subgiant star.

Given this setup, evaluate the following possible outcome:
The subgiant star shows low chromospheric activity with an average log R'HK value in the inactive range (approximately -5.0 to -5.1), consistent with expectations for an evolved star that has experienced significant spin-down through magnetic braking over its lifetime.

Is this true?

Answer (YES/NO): YES